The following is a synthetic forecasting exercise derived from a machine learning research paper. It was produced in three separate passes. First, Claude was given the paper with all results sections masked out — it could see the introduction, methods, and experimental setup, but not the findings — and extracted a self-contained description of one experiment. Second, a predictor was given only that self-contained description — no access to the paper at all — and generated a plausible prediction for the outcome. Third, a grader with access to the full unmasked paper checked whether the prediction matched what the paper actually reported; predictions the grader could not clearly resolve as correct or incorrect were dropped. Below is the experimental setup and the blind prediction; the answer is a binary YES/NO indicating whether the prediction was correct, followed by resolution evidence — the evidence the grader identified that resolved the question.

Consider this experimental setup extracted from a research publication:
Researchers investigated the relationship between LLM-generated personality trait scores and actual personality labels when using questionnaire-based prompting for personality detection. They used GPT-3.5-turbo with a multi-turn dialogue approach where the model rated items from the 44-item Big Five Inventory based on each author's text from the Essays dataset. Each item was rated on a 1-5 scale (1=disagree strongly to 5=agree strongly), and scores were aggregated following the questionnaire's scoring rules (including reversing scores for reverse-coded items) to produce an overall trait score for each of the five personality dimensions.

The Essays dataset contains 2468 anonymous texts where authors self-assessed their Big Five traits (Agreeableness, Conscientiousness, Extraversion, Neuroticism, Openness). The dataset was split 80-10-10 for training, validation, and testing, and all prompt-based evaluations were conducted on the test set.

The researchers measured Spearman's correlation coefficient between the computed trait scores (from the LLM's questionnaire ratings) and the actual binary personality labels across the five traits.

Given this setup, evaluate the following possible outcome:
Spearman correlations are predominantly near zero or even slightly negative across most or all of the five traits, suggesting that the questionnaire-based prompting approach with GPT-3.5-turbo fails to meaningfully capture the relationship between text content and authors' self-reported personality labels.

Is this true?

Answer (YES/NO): NO